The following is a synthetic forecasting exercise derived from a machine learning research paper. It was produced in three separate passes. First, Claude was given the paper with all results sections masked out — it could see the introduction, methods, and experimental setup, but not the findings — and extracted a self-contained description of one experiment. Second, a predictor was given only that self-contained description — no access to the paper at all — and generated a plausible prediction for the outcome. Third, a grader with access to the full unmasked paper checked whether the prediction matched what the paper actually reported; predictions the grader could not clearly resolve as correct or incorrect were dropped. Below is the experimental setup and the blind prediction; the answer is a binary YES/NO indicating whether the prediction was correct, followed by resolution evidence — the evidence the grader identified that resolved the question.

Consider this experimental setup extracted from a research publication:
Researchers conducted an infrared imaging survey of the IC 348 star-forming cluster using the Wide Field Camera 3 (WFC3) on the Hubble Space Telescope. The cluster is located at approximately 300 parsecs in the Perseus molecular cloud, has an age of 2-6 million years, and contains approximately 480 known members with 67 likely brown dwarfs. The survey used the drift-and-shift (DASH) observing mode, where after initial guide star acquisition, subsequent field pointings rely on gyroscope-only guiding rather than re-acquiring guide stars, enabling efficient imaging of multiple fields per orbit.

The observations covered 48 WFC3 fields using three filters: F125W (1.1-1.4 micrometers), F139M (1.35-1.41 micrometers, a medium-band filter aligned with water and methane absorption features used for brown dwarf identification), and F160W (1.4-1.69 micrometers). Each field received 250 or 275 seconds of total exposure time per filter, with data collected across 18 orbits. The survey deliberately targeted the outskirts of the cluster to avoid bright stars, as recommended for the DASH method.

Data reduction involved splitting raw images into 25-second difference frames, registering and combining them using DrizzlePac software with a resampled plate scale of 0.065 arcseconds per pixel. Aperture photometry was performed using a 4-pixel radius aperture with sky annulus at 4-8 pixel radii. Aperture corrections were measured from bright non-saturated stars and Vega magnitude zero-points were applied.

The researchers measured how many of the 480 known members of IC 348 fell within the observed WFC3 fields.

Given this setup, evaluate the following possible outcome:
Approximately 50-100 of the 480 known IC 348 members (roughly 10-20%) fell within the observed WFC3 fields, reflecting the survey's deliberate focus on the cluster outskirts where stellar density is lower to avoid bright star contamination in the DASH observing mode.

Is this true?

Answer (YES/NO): NO